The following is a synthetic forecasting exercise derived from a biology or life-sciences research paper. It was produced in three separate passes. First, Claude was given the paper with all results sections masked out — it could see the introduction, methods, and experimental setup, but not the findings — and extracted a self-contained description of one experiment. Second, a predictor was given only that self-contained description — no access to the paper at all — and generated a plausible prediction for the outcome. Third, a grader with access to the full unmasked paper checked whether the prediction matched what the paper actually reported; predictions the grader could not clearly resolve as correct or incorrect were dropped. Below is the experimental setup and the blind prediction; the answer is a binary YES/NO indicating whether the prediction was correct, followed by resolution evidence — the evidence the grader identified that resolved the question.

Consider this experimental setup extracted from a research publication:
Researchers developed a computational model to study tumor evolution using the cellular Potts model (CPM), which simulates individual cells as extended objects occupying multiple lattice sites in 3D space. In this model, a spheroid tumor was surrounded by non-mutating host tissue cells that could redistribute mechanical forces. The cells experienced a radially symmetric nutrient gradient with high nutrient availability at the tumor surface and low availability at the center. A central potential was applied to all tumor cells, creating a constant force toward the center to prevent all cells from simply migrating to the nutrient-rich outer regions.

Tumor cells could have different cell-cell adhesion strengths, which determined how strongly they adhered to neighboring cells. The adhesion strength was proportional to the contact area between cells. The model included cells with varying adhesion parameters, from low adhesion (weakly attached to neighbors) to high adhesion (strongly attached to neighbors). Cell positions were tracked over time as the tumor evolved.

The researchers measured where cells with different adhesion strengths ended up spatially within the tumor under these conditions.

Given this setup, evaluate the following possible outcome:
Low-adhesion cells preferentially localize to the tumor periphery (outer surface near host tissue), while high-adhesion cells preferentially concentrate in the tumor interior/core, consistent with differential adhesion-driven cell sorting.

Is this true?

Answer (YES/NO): YES